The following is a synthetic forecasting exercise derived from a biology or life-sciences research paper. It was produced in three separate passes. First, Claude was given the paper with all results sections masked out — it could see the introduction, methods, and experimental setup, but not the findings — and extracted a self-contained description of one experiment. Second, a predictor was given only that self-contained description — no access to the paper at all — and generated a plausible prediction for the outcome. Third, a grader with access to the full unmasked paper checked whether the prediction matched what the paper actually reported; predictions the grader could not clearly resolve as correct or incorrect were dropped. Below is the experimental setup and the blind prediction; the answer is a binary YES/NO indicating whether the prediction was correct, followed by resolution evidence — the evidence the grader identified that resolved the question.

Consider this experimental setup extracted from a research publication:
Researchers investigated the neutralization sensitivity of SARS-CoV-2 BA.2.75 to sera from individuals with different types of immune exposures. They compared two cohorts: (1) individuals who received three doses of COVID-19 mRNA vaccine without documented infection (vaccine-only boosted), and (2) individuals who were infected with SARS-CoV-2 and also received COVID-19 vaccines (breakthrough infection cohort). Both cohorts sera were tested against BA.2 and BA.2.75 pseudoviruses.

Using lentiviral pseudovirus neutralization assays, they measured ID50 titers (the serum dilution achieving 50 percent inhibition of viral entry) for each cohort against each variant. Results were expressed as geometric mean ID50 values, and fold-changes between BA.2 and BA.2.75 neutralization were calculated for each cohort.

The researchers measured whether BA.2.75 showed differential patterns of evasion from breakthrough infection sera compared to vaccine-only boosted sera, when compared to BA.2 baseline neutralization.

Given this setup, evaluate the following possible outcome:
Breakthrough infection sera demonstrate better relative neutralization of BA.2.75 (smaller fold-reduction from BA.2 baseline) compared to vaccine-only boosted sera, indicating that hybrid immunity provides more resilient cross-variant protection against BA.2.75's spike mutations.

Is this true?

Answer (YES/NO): NO